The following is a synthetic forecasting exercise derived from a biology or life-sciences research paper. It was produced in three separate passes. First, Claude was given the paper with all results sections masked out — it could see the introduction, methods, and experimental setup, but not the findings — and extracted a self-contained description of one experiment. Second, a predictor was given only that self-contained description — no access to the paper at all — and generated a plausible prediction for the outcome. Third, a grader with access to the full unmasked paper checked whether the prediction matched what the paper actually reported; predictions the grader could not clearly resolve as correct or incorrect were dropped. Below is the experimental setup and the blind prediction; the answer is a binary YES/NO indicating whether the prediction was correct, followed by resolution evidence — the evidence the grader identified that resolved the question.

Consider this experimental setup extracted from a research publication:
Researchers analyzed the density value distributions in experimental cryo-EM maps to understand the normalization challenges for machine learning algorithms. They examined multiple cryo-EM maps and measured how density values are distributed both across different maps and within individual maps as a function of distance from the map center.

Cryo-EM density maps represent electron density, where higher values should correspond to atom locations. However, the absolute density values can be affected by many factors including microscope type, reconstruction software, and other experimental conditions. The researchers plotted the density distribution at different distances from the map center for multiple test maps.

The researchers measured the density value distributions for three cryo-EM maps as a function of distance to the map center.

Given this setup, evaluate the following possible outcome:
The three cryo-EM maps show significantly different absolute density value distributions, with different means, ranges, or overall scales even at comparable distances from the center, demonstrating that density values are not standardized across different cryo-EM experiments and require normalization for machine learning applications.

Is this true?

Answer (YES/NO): YES